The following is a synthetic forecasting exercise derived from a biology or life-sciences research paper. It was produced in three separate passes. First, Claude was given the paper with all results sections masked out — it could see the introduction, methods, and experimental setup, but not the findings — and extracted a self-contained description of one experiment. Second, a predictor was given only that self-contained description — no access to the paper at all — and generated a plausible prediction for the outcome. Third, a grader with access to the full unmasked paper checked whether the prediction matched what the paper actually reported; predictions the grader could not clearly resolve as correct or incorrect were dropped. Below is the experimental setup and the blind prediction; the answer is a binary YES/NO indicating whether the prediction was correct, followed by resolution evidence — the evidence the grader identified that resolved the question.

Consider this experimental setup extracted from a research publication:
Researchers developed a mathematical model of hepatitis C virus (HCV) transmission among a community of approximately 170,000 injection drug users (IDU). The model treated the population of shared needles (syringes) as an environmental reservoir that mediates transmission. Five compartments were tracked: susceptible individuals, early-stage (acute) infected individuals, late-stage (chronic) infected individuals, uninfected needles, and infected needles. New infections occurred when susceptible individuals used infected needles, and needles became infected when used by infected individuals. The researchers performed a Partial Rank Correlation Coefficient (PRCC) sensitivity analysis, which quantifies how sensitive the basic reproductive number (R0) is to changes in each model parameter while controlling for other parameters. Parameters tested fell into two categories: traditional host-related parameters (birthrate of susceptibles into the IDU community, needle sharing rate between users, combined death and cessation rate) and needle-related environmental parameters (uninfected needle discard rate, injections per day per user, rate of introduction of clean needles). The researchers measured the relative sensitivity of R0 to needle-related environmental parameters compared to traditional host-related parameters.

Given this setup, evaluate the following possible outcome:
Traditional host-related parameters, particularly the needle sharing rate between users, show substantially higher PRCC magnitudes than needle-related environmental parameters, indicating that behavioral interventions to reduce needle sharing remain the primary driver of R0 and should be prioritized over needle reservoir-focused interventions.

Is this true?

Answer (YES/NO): NO